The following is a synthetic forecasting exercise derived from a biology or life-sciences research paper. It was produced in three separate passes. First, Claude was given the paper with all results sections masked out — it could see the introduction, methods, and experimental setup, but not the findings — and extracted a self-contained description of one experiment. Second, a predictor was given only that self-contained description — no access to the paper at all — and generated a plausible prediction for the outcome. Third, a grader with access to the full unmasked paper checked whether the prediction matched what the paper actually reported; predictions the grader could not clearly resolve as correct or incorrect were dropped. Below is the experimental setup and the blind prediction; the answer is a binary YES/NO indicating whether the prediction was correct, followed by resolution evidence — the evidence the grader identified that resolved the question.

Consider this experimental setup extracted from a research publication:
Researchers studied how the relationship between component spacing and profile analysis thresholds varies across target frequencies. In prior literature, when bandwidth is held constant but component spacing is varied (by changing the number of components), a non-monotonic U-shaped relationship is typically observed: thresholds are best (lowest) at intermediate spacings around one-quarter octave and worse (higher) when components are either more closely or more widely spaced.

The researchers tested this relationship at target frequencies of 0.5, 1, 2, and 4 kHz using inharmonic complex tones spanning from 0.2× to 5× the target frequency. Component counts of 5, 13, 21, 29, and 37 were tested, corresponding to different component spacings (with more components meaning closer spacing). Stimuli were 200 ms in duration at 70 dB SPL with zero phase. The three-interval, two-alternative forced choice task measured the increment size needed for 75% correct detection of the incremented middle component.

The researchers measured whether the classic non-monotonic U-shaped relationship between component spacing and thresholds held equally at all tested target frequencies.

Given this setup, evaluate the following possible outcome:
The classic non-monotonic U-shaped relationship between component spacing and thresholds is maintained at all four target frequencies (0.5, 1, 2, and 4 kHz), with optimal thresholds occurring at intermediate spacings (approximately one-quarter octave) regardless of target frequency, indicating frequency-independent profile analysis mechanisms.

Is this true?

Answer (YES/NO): NO